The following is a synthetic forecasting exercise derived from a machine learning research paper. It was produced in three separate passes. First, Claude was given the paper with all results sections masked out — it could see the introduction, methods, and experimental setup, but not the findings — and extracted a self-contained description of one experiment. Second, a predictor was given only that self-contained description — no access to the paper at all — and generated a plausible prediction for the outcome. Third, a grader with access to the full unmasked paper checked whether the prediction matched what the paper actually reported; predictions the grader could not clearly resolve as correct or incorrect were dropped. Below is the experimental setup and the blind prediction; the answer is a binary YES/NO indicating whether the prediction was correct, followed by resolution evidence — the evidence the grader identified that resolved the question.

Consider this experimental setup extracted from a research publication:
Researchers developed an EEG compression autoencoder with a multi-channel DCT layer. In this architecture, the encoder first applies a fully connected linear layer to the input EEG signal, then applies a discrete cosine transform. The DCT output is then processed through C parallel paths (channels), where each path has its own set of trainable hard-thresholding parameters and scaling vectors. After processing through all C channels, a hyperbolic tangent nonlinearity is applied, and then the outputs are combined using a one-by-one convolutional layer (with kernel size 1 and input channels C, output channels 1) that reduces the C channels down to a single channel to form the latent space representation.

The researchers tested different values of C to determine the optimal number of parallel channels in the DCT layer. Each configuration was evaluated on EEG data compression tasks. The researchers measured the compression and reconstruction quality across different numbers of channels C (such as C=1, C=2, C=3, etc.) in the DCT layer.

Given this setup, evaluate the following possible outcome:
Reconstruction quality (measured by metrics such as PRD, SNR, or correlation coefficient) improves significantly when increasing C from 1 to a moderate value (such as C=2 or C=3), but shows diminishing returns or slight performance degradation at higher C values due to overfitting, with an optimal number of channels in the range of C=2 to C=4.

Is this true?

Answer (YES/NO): YES